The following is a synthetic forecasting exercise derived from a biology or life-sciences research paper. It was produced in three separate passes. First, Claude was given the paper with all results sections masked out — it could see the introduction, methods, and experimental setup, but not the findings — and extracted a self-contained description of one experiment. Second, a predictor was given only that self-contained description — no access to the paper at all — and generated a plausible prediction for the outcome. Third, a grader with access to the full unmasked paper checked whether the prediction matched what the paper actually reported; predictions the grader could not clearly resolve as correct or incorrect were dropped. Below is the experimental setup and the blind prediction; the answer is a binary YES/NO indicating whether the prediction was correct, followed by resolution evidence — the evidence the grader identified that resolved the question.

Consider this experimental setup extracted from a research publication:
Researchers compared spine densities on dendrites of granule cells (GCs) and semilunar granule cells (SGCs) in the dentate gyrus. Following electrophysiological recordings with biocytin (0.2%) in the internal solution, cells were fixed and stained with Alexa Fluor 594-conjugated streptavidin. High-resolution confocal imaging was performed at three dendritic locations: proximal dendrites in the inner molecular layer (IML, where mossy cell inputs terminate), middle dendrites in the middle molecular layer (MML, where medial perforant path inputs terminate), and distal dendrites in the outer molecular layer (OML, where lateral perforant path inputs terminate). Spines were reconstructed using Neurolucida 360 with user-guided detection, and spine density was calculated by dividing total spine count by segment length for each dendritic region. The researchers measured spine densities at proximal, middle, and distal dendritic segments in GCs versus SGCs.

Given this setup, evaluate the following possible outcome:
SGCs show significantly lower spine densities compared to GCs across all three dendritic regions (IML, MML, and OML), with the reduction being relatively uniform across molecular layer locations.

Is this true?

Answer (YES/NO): NO